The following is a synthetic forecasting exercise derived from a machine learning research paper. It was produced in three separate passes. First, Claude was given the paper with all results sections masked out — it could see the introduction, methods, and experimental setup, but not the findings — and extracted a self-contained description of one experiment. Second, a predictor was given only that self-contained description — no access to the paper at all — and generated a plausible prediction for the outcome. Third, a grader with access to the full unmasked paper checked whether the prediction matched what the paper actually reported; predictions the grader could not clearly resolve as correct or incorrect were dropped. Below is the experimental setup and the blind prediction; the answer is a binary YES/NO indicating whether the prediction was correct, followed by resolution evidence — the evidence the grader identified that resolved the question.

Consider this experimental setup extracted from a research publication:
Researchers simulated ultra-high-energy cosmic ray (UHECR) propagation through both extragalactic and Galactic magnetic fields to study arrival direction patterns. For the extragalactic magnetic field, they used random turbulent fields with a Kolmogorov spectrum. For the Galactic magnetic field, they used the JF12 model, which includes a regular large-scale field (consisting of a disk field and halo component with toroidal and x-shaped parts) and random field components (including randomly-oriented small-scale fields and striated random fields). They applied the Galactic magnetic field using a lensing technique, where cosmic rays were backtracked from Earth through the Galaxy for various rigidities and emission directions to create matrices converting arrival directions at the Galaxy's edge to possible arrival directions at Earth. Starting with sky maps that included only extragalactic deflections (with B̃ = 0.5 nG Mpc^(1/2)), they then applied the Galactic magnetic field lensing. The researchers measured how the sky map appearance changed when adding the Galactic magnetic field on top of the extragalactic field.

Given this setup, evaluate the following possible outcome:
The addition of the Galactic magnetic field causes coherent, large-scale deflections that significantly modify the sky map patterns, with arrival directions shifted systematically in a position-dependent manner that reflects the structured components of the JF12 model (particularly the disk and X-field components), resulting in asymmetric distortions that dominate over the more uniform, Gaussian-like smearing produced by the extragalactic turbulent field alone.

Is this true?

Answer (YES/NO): YES